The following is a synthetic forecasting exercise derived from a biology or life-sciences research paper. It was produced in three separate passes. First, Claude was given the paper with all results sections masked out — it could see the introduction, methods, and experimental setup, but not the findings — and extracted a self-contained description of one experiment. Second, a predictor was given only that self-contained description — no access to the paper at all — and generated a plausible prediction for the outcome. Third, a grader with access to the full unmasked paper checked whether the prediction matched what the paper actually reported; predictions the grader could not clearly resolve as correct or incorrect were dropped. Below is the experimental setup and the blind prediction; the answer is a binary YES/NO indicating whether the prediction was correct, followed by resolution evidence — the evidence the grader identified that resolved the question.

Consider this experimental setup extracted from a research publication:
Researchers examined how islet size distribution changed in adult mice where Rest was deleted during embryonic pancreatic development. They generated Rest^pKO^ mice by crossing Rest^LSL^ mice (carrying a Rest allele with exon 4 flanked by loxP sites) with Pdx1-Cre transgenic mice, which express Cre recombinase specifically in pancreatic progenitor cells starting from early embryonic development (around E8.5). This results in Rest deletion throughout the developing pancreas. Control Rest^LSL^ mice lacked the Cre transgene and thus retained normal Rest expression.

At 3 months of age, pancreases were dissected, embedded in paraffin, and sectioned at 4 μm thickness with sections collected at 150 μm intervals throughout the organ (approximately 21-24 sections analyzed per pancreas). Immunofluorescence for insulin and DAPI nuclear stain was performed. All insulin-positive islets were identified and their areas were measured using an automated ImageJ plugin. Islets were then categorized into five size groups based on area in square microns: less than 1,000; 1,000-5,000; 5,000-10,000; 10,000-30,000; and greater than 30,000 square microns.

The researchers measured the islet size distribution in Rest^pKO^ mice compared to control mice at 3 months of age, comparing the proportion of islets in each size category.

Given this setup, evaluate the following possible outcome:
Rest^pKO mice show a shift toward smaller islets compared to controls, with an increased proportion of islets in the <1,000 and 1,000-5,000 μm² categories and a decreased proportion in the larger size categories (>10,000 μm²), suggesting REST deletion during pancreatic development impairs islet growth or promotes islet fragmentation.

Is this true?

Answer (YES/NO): NO